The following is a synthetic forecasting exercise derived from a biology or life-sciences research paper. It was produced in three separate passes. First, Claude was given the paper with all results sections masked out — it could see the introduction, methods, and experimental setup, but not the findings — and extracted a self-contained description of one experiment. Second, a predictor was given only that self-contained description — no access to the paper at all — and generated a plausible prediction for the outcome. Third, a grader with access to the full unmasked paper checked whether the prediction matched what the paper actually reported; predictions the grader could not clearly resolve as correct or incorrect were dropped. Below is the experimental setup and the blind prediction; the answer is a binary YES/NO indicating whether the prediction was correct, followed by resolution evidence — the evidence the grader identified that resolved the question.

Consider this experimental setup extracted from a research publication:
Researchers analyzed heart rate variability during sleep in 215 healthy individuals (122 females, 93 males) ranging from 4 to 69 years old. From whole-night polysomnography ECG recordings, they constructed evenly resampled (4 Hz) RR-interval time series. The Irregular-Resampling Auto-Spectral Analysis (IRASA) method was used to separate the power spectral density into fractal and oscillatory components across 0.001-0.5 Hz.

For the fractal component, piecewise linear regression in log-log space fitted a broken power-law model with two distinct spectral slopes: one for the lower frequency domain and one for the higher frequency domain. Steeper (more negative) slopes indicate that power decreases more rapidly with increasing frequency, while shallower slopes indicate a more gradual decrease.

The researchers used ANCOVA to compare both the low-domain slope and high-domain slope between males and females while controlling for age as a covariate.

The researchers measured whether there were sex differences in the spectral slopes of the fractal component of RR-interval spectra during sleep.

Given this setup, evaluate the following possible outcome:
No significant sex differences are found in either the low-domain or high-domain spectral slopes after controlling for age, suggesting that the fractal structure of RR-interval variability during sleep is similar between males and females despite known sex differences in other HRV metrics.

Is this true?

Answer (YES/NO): NO